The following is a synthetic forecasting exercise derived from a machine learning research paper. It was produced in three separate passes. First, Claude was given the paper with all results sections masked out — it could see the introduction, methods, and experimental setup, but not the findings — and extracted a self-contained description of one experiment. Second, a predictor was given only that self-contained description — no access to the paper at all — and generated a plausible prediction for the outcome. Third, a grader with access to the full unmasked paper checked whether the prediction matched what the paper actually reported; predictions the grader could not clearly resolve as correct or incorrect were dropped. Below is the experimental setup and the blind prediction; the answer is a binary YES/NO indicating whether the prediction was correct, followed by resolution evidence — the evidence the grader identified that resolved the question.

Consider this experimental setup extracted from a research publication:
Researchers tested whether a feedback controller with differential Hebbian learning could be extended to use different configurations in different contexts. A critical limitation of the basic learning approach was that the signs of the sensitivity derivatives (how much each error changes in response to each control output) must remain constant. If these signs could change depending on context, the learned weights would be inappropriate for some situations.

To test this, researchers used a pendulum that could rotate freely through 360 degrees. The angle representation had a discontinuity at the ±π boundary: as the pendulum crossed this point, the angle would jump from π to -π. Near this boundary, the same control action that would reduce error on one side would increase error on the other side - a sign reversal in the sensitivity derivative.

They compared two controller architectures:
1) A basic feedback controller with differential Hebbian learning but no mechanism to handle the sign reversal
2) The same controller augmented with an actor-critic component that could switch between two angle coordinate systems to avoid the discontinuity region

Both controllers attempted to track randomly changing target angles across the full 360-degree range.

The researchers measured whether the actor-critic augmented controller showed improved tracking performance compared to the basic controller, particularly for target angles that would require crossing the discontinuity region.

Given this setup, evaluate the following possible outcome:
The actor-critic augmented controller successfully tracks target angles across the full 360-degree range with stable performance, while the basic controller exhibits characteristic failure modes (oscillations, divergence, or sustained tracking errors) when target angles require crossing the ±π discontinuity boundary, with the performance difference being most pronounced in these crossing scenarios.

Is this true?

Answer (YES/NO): YES